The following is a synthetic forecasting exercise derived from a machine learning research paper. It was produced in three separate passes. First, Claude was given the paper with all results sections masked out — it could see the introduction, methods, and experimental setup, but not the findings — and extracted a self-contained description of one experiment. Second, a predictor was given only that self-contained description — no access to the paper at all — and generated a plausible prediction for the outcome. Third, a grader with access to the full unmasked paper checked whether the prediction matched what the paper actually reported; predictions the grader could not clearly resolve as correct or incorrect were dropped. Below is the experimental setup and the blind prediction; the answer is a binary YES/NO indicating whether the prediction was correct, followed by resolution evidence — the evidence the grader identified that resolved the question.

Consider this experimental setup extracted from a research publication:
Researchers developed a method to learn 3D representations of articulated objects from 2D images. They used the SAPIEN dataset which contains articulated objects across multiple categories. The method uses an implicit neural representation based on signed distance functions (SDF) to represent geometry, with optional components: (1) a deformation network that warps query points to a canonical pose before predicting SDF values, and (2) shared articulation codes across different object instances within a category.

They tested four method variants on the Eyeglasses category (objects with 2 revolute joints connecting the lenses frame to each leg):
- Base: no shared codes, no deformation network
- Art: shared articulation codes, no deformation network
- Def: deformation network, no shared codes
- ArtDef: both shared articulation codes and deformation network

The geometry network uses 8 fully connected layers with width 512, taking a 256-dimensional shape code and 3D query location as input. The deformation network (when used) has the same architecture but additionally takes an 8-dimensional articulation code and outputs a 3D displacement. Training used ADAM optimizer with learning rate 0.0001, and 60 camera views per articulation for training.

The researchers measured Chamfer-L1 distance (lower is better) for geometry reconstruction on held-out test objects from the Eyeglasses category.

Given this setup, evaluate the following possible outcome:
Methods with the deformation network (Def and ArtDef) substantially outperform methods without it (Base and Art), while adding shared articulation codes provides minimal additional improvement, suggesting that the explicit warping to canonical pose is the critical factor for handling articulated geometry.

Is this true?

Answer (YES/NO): NO